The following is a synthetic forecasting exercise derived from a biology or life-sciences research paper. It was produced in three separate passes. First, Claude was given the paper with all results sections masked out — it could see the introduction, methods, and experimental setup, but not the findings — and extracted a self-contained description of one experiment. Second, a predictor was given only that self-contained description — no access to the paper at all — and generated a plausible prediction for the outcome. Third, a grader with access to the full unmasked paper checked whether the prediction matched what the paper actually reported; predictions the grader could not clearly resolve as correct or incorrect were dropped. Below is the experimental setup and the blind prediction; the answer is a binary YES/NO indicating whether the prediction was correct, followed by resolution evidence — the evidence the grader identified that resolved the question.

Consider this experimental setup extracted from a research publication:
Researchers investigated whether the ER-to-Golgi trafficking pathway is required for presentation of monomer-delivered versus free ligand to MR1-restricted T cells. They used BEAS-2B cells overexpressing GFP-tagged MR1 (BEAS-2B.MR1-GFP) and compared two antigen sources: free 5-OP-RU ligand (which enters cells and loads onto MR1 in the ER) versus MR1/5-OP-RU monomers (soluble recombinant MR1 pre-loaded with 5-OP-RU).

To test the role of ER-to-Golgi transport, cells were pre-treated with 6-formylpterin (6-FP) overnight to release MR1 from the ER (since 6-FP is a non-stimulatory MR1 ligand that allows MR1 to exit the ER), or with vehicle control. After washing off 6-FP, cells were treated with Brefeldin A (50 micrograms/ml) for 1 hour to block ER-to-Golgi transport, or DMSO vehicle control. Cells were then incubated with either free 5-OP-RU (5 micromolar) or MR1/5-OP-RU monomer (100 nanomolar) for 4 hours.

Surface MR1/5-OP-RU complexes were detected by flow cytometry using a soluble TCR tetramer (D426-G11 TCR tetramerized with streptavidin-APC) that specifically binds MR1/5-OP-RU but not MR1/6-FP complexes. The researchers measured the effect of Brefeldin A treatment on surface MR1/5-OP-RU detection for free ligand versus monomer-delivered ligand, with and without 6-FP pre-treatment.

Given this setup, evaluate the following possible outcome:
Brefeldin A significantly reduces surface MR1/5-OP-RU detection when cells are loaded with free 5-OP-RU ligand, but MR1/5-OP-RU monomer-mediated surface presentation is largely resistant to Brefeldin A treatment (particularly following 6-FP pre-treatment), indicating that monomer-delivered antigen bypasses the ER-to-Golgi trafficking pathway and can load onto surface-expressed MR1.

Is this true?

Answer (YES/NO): NO